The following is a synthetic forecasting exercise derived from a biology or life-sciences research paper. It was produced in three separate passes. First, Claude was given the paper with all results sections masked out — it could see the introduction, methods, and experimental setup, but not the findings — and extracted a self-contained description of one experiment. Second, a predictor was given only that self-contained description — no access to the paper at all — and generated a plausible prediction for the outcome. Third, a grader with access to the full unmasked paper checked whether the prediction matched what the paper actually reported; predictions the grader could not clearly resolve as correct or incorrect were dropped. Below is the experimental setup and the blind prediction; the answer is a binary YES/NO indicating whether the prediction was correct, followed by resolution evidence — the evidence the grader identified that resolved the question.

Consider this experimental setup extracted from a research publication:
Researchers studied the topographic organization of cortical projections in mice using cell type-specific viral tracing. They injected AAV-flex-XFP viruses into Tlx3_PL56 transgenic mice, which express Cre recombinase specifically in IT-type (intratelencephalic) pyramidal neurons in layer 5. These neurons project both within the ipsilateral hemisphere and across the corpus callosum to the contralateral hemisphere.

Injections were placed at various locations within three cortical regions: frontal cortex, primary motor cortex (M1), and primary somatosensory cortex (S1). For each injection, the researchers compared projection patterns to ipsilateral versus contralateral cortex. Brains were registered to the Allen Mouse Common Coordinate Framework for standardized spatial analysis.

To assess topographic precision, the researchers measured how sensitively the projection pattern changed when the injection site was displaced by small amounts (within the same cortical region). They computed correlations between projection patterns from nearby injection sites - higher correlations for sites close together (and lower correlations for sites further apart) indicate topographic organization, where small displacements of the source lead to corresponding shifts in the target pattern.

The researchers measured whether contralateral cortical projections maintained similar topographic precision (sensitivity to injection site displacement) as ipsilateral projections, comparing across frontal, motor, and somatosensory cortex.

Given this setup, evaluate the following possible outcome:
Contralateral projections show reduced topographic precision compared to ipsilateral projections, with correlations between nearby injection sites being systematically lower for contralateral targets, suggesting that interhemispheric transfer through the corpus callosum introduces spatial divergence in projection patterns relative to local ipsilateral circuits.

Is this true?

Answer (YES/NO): YES